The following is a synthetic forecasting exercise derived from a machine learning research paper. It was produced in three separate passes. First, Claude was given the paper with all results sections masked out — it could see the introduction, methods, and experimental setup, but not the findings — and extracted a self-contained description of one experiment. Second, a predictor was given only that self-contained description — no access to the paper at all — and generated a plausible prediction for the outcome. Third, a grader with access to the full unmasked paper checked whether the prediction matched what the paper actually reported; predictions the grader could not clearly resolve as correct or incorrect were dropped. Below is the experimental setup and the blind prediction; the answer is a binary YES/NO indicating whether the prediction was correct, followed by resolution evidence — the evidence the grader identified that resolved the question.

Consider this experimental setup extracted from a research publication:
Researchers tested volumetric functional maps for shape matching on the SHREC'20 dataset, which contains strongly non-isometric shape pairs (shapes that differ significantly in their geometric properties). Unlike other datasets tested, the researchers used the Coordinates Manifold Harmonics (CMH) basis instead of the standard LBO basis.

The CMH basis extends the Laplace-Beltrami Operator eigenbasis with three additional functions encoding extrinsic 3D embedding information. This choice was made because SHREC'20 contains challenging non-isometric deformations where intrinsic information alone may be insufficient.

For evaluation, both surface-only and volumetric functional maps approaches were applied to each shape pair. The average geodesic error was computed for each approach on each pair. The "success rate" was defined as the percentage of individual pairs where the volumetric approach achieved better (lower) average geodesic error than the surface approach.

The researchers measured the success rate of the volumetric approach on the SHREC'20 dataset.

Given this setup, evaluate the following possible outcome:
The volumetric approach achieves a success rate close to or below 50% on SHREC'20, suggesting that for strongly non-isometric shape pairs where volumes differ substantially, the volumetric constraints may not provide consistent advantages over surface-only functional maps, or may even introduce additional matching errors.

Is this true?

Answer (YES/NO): NO